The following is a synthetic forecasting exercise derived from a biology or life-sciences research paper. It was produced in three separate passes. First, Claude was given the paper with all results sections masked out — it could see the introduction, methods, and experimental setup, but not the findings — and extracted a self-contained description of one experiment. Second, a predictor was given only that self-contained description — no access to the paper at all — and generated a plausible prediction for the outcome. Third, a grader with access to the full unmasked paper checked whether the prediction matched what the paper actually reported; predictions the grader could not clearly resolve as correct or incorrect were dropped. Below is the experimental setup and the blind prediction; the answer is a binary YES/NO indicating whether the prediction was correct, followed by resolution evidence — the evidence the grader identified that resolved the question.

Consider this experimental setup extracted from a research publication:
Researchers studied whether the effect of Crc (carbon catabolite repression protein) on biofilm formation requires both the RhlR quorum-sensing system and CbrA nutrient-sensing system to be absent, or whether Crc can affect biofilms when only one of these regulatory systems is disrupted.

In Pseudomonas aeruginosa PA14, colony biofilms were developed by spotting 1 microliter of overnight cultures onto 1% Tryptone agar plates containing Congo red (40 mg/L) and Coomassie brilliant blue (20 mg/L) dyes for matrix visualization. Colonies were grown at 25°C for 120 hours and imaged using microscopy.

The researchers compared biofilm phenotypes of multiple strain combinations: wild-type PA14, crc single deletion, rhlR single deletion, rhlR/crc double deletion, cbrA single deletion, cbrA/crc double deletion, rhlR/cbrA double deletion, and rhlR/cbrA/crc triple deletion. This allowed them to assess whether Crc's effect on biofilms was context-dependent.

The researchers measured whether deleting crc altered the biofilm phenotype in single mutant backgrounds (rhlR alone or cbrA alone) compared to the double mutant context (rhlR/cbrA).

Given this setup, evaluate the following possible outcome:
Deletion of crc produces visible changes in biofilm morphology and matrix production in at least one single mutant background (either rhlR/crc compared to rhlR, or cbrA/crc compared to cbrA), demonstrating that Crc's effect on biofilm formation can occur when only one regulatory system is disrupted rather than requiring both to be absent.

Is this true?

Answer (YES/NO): YES